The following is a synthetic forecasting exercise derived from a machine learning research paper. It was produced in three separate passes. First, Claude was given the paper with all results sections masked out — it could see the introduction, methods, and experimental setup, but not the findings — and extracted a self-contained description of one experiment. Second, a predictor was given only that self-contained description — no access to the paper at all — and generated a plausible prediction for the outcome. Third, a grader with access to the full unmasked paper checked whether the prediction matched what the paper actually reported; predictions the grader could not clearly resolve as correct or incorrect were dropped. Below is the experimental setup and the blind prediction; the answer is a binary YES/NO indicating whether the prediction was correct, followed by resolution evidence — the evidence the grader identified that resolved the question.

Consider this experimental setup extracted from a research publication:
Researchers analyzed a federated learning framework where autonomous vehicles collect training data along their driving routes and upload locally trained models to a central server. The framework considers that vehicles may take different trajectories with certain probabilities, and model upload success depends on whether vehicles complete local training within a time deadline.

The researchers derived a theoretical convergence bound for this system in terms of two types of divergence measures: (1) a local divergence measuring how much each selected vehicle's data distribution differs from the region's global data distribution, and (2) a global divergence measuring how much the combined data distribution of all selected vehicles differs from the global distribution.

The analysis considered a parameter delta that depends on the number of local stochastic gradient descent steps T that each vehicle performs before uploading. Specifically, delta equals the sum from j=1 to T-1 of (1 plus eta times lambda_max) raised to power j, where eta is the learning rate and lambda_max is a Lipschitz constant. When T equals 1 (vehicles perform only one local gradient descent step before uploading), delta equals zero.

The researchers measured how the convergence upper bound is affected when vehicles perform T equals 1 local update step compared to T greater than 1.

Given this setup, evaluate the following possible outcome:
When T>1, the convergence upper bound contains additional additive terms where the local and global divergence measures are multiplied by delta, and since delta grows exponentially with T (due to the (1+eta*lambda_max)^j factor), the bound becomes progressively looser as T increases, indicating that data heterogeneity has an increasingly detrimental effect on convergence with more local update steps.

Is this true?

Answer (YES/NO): NO